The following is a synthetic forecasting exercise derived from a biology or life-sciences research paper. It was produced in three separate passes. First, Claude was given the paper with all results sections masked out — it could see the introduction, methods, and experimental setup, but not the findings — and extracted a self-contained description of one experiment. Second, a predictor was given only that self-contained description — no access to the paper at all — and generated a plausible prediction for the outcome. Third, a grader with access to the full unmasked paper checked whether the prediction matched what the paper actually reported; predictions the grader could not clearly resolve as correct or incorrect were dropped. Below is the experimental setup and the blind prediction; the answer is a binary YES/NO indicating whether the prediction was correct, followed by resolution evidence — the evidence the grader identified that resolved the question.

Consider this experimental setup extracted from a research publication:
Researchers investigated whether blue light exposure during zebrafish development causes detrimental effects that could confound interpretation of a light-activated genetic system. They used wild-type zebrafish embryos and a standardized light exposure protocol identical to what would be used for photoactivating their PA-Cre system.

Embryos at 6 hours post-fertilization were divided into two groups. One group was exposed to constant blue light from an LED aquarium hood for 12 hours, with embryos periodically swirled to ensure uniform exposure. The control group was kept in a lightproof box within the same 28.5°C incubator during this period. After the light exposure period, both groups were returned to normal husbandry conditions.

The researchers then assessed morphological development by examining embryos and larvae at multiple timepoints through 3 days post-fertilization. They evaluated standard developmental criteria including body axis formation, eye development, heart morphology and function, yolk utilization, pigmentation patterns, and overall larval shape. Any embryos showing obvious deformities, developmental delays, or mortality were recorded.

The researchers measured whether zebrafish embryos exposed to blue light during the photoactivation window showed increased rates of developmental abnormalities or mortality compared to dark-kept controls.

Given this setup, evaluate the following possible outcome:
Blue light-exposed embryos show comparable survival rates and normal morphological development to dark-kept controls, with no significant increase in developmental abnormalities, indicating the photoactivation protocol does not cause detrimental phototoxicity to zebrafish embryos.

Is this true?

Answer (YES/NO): YES